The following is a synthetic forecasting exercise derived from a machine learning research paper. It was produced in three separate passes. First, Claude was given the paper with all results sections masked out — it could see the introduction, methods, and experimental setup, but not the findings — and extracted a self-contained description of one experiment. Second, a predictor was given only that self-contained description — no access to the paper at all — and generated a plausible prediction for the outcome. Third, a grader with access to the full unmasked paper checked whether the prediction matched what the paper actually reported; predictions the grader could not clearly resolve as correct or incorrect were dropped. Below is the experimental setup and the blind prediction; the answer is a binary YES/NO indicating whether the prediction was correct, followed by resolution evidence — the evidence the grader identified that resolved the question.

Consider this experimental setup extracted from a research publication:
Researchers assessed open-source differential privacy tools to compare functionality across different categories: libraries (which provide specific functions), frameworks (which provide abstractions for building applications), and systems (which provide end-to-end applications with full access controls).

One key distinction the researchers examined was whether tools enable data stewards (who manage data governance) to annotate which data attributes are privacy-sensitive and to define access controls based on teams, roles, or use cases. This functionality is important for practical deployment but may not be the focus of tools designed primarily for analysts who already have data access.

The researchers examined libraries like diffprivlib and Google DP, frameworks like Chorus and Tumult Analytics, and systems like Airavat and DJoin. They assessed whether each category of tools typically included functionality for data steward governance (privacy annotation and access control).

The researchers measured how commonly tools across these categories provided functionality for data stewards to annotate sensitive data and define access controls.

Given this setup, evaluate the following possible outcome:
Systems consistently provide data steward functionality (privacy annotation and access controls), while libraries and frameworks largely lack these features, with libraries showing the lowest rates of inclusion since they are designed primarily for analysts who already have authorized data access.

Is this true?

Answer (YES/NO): NO